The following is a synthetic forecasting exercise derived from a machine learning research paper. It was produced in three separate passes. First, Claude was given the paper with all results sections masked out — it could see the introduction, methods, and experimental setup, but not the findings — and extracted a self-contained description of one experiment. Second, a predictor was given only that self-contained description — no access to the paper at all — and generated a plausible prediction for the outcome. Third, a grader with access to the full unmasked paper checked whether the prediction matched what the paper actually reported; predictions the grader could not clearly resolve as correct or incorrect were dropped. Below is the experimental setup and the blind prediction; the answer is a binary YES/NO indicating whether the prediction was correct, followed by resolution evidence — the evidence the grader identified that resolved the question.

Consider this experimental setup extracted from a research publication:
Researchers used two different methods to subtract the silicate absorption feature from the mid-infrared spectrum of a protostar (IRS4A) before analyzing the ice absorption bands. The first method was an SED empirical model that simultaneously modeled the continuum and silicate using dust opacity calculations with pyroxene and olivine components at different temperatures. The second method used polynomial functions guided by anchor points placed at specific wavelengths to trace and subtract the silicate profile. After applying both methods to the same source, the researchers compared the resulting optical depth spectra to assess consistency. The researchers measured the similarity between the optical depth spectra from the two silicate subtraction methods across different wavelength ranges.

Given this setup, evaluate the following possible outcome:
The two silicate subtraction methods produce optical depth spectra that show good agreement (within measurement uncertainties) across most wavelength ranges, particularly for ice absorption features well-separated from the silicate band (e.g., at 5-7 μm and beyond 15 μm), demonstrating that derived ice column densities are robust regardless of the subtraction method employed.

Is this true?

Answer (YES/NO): NO